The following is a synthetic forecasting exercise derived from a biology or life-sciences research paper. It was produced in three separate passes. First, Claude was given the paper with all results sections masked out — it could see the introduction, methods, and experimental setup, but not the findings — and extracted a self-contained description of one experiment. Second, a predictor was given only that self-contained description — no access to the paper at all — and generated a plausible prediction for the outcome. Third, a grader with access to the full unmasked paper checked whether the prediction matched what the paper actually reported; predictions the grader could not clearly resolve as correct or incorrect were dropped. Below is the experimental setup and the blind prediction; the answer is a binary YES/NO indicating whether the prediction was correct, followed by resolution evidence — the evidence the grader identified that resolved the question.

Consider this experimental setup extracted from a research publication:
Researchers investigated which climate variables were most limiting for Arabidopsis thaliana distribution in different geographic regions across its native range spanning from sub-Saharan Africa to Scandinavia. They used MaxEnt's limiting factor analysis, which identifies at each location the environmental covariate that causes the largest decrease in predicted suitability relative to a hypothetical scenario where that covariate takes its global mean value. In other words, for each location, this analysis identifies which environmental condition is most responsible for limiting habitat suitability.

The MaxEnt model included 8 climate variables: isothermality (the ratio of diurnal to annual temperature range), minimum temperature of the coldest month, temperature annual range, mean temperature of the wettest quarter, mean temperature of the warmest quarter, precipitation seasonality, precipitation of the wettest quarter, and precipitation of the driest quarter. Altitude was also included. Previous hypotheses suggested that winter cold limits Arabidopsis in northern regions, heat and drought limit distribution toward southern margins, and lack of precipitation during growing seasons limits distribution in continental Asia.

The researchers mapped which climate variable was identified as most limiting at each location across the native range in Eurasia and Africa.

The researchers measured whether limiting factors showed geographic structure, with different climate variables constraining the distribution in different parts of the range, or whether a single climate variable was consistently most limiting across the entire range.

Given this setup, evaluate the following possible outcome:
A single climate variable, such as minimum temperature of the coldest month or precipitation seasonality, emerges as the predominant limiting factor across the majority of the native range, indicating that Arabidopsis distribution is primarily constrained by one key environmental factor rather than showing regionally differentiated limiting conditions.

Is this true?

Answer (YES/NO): NO